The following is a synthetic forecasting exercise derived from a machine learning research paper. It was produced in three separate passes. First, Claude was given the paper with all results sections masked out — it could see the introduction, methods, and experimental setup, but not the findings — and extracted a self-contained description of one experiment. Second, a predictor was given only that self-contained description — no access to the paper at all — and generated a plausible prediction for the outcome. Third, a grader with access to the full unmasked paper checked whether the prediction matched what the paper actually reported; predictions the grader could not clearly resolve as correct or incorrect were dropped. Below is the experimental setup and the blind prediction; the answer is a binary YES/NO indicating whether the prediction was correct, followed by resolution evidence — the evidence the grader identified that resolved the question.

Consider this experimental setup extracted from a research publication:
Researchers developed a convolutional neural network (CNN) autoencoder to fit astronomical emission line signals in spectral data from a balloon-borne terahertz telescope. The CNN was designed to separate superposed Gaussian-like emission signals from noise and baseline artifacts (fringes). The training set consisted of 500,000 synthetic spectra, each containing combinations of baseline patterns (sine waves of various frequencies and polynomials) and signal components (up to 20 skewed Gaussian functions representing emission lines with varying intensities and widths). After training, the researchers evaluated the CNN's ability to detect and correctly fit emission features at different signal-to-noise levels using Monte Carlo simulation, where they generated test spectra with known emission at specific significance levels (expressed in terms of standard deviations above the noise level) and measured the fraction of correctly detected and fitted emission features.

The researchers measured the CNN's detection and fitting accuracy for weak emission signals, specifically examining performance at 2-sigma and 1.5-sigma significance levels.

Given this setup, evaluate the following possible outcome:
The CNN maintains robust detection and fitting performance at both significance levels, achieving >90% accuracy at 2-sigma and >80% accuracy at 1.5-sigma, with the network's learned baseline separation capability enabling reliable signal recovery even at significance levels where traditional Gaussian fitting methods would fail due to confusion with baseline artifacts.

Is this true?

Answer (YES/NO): NO